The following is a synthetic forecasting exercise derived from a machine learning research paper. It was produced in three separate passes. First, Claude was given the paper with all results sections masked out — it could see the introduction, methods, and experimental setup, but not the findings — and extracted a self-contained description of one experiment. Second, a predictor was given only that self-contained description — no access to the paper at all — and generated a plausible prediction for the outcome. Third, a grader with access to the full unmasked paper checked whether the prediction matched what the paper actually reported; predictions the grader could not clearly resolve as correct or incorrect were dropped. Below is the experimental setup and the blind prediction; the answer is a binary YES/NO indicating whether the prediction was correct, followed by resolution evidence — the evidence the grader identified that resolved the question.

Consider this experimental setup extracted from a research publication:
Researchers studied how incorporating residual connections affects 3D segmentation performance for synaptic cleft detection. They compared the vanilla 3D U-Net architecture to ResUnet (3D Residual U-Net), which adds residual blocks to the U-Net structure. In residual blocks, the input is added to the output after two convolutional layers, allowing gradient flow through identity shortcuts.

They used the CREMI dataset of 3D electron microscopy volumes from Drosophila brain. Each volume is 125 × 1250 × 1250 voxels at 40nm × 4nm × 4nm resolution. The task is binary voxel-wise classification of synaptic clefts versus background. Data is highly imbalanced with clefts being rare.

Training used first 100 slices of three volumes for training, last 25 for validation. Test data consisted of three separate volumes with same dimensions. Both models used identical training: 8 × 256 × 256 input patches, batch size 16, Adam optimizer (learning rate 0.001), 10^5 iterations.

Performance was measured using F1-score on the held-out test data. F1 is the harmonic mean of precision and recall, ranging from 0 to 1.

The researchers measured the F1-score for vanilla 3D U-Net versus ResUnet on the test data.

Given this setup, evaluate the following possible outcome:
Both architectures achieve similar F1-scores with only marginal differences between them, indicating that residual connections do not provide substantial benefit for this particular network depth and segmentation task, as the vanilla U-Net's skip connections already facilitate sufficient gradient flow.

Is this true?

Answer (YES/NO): NO